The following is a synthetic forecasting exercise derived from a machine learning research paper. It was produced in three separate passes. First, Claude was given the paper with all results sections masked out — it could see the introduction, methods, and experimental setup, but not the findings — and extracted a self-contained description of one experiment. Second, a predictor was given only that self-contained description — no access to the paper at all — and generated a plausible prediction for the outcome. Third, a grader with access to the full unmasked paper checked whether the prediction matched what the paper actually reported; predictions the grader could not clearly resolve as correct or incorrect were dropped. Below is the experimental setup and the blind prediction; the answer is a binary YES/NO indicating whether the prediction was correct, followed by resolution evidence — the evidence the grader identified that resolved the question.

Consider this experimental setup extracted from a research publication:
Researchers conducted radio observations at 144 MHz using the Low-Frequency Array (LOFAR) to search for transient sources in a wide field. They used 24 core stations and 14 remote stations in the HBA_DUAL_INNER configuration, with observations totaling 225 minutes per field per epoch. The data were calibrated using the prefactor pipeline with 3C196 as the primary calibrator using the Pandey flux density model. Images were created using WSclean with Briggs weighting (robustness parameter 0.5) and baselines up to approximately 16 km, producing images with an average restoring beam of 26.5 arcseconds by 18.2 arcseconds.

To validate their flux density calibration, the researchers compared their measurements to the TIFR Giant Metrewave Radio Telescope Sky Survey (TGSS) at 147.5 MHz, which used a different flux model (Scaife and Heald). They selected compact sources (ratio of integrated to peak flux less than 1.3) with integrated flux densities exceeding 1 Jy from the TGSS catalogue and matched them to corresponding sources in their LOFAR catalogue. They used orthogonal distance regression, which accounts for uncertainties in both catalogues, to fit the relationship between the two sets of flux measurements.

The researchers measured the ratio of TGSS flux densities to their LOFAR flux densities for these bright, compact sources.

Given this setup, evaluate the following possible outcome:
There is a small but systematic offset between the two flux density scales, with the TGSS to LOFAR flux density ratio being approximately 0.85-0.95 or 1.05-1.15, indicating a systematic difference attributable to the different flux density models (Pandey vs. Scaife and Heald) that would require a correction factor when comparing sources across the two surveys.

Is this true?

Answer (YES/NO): NO